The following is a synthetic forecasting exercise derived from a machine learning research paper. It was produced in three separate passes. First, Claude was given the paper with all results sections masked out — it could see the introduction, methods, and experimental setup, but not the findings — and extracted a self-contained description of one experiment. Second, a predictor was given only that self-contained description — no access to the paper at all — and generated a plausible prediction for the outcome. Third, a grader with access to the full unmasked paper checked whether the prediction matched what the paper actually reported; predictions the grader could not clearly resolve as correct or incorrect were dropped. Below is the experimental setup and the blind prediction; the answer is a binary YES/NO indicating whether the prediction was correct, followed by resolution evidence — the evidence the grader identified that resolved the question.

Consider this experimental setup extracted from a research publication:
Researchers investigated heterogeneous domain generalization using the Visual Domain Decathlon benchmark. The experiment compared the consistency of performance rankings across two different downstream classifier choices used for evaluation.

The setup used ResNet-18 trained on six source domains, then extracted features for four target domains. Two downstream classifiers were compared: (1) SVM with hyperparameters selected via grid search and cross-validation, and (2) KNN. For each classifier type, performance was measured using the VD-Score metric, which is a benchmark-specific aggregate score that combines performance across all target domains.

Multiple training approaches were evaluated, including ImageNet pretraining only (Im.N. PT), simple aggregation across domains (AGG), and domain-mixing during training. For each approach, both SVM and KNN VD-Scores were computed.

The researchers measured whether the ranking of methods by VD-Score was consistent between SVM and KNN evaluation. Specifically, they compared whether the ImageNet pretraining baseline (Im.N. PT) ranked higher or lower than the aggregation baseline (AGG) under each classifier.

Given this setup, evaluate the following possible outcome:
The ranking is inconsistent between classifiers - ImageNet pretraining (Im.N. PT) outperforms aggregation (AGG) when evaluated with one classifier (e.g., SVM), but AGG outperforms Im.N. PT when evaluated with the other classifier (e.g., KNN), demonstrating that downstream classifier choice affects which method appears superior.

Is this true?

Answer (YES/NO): NO